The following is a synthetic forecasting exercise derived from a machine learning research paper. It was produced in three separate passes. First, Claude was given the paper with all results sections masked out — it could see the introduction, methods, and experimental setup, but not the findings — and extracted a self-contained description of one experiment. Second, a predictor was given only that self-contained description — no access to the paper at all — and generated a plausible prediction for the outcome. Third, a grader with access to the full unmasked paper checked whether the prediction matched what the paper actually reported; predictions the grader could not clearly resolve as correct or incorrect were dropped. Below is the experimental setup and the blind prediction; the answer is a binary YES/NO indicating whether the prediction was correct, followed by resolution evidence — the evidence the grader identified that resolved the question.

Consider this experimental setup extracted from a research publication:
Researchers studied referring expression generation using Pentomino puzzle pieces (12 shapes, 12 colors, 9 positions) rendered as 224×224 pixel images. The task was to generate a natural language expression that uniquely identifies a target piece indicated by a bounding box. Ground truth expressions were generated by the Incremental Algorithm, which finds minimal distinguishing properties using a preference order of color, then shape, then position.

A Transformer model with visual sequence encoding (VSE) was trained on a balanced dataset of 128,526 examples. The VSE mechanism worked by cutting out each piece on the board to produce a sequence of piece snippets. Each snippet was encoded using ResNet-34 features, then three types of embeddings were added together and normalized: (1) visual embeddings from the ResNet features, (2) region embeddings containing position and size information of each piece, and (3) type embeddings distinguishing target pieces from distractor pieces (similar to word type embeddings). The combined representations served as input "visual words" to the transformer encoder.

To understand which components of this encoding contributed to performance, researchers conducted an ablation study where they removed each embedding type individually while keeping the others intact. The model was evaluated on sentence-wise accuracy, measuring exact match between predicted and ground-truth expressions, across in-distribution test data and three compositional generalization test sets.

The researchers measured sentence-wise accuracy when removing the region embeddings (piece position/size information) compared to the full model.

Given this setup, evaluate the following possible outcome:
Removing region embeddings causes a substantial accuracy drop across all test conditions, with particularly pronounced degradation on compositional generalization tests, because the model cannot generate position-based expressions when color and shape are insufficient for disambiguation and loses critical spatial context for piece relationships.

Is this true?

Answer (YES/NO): NO